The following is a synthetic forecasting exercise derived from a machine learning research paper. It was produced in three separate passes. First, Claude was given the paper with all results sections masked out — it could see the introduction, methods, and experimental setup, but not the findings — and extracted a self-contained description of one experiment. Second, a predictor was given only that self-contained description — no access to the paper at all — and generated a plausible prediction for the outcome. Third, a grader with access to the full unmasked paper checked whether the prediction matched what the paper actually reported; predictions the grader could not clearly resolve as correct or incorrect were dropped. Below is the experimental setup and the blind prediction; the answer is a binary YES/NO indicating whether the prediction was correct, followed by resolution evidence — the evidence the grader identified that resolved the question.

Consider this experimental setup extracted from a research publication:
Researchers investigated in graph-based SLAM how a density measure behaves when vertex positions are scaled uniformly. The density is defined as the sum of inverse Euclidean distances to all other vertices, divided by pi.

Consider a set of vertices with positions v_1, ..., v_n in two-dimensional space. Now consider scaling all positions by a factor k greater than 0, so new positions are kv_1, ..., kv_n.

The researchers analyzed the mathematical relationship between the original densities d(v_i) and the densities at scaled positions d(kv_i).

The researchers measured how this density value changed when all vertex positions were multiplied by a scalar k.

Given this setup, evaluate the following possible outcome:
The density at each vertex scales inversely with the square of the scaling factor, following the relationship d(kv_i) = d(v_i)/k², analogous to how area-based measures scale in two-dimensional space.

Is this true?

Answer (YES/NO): NO